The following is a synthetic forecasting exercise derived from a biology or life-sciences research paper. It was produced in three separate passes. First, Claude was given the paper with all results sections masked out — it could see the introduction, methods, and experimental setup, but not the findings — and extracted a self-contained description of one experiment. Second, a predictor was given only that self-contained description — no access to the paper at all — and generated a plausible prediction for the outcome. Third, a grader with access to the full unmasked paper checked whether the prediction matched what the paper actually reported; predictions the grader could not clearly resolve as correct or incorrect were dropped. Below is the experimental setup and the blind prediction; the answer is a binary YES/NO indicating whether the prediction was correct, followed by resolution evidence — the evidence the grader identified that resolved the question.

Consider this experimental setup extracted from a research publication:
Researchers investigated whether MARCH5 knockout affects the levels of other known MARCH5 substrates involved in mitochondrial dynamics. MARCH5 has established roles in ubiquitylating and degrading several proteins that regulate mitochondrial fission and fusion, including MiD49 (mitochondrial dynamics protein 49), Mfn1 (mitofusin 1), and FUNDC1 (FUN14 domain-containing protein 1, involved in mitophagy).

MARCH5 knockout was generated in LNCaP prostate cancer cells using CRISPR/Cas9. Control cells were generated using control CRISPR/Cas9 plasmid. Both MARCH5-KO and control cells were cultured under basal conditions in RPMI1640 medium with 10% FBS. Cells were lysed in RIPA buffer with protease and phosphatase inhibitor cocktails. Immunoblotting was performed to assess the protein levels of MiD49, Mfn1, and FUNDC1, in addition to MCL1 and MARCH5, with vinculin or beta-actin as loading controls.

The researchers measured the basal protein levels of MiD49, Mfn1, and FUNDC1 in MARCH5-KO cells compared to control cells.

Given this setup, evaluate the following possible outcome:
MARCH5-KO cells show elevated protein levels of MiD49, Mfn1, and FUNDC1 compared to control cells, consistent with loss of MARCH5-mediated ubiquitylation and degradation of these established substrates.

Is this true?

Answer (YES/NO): NO